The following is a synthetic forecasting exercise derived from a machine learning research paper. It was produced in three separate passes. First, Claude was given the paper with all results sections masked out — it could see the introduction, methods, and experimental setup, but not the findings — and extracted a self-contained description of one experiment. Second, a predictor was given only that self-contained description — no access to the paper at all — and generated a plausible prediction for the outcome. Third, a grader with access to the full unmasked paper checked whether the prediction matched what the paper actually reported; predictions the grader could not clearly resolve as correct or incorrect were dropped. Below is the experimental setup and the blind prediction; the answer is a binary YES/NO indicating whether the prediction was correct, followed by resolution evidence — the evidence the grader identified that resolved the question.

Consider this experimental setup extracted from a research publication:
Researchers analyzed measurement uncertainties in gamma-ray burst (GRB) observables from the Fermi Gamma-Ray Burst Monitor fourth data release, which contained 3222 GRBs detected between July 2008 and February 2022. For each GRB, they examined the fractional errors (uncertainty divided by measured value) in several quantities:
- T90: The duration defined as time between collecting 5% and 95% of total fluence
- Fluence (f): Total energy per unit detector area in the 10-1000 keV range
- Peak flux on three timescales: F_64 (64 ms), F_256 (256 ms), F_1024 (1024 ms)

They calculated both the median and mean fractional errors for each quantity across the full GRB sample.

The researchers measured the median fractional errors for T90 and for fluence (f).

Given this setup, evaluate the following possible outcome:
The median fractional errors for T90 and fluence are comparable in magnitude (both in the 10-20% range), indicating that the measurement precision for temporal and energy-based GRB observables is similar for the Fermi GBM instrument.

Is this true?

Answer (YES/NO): NO